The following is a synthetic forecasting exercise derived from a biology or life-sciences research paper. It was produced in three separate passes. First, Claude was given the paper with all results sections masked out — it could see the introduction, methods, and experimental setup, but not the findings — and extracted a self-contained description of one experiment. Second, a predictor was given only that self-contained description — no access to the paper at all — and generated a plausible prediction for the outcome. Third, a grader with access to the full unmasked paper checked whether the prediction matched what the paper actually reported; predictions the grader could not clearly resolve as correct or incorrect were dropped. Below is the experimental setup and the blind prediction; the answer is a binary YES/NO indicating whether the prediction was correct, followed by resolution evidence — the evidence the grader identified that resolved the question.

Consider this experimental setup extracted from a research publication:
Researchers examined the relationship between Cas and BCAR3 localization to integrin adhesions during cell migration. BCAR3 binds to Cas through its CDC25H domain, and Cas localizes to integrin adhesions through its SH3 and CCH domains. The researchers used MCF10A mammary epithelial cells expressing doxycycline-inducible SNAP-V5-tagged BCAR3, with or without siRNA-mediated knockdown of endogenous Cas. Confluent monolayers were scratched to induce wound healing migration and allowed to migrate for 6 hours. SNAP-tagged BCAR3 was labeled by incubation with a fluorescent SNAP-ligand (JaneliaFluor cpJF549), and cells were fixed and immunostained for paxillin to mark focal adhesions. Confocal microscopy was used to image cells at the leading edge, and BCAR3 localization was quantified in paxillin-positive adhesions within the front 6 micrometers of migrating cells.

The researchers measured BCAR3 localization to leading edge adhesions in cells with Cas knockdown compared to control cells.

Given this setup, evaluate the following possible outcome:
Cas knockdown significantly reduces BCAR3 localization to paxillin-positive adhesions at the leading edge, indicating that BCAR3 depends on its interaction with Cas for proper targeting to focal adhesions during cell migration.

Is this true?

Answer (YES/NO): YES